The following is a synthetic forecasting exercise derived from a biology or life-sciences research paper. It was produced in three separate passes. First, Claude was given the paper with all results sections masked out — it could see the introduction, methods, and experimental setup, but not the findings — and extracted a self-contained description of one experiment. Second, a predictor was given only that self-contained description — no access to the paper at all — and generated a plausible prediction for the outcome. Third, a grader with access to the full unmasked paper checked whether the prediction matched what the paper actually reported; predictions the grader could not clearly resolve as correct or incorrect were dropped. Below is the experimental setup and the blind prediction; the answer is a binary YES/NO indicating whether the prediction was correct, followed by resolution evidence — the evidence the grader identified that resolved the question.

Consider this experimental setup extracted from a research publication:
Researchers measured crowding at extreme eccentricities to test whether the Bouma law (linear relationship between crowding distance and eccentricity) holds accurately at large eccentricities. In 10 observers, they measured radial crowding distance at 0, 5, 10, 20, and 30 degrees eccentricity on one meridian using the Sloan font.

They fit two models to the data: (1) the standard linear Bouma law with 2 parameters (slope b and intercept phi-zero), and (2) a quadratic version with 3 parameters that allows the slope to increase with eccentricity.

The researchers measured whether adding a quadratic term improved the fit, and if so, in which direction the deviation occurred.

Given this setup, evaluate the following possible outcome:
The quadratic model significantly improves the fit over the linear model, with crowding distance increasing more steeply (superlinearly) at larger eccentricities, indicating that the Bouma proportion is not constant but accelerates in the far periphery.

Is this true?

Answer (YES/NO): YES